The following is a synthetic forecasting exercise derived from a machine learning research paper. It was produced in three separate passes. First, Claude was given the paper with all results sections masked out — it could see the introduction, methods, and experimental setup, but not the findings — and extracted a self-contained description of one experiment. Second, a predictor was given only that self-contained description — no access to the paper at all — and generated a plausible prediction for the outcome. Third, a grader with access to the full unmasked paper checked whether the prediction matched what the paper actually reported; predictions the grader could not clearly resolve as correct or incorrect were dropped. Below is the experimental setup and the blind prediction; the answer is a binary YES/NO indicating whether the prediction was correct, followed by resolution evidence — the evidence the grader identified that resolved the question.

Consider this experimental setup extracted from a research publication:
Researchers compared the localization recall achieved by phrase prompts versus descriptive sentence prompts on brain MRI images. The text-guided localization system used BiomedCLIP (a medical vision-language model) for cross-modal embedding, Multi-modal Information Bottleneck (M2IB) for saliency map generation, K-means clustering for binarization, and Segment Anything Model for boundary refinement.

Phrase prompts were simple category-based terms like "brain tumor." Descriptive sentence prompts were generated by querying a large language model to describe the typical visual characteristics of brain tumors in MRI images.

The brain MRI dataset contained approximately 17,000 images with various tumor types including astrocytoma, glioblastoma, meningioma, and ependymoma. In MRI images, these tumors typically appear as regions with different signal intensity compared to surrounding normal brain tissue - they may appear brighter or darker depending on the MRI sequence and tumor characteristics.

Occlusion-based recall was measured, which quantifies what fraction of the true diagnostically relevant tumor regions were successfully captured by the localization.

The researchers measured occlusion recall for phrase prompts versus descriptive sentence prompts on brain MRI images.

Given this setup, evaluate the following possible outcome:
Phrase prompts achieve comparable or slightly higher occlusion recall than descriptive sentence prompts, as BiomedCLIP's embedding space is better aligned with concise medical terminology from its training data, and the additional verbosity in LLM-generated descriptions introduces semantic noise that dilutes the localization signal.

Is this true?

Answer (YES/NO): NO